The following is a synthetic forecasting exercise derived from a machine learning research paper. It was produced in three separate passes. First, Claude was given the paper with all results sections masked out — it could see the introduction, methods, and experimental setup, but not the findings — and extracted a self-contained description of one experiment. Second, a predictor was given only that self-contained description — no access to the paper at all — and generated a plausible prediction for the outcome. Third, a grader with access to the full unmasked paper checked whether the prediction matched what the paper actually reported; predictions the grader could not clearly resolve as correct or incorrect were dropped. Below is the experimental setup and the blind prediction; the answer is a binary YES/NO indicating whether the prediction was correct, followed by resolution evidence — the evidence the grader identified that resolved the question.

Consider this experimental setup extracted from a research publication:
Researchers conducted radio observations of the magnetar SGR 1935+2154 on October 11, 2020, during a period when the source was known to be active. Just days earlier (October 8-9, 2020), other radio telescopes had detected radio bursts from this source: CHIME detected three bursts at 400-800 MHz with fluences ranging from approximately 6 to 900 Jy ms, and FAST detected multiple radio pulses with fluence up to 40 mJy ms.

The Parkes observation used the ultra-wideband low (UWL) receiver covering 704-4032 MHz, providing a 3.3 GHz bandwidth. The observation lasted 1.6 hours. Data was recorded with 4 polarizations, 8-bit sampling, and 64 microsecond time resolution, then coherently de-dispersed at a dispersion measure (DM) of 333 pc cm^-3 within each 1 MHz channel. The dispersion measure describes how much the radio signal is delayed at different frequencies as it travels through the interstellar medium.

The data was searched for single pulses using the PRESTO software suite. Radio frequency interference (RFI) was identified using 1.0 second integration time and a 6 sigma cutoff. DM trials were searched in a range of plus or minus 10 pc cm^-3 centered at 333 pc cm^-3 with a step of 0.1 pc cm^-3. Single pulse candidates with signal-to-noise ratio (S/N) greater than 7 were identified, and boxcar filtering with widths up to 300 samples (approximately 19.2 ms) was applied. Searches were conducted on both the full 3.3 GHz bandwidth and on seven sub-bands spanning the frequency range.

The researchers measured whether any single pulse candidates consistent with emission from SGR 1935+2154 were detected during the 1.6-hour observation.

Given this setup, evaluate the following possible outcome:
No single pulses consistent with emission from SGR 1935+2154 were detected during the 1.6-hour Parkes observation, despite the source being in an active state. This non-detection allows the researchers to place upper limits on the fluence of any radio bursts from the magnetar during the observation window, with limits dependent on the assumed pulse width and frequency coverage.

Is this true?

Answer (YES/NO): YES